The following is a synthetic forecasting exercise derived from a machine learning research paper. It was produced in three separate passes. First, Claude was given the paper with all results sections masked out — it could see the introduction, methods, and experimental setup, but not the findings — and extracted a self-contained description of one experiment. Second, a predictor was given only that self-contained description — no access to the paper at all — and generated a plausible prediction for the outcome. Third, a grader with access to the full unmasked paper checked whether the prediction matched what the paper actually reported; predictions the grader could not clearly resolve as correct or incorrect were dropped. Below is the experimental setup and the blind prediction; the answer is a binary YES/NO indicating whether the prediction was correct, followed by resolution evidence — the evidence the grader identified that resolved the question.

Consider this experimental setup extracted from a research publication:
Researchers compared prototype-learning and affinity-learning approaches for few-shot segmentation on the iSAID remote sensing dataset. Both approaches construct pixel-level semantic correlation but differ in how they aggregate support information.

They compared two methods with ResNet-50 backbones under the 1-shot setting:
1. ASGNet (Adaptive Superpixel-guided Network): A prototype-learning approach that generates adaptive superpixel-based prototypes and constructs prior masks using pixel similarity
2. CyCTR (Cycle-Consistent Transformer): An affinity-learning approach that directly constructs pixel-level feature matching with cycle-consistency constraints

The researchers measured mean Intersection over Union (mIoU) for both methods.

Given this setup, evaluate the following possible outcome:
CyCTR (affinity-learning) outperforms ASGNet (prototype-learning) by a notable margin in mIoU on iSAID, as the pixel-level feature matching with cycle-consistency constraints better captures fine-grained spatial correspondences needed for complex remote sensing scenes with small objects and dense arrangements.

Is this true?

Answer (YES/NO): YES